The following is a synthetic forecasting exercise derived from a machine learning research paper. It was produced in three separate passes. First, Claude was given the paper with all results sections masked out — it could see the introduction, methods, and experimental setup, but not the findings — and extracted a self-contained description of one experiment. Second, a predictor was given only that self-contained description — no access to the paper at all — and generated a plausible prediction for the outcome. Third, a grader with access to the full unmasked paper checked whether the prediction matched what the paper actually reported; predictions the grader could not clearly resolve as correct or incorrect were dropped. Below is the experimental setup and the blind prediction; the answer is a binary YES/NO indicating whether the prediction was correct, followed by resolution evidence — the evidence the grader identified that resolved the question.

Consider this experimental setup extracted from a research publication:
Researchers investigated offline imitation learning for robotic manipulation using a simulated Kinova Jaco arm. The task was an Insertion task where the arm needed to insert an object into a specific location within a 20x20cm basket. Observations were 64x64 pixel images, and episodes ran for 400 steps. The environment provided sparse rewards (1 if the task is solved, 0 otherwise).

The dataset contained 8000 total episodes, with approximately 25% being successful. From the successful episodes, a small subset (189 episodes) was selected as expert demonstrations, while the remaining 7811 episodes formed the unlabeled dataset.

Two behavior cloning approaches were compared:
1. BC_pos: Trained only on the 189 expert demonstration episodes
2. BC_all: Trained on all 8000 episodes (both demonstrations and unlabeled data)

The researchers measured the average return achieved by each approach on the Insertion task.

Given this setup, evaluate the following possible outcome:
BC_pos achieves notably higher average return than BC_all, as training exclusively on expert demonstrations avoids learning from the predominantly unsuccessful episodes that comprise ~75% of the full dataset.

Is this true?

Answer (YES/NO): NO